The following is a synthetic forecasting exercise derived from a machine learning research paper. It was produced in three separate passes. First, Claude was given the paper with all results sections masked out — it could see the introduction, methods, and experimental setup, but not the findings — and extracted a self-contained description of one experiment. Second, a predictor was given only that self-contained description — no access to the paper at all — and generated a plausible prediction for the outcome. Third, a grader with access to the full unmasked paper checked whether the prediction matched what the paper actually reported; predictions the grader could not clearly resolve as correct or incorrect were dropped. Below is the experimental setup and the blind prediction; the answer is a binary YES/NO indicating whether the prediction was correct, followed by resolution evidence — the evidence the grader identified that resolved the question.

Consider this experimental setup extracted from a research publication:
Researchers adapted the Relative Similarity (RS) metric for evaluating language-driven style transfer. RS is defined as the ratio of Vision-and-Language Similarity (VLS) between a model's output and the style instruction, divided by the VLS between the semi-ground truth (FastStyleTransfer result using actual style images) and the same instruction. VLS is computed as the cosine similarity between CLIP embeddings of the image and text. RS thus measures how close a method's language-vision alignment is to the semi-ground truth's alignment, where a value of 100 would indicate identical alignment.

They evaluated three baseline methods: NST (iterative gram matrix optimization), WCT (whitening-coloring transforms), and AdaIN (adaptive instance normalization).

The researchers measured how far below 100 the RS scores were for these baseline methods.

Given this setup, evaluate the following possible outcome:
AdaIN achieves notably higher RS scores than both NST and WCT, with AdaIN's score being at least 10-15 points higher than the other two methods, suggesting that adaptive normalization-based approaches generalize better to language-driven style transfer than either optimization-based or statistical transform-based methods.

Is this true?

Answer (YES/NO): NO